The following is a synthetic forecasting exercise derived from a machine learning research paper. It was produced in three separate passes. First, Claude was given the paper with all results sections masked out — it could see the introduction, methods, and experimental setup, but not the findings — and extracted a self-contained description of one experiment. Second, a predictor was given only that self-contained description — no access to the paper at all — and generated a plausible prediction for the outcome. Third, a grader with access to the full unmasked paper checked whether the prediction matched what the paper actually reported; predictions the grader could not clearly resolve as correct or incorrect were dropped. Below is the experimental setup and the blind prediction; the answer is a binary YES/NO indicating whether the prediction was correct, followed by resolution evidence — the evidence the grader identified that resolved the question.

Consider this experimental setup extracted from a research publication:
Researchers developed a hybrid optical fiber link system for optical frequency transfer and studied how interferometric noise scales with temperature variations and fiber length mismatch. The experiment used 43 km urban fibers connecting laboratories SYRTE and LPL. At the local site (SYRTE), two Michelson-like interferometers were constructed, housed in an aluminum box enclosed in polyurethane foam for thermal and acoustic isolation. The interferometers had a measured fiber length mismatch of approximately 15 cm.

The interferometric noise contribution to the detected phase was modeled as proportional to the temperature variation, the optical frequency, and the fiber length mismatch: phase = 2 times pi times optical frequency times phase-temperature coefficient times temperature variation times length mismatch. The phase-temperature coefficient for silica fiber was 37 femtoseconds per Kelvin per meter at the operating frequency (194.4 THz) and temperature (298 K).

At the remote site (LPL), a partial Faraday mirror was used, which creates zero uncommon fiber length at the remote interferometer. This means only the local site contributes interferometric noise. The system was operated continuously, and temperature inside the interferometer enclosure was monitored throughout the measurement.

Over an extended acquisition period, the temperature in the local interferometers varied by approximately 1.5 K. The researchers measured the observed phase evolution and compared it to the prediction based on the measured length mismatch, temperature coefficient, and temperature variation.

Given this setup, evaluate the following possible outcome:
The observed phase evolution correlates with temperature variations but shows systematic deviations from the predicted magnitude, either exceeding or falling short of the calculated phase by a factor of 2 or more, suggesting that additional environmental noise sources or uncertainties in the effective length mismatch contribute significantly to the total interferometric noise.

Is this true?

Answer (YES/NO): NO